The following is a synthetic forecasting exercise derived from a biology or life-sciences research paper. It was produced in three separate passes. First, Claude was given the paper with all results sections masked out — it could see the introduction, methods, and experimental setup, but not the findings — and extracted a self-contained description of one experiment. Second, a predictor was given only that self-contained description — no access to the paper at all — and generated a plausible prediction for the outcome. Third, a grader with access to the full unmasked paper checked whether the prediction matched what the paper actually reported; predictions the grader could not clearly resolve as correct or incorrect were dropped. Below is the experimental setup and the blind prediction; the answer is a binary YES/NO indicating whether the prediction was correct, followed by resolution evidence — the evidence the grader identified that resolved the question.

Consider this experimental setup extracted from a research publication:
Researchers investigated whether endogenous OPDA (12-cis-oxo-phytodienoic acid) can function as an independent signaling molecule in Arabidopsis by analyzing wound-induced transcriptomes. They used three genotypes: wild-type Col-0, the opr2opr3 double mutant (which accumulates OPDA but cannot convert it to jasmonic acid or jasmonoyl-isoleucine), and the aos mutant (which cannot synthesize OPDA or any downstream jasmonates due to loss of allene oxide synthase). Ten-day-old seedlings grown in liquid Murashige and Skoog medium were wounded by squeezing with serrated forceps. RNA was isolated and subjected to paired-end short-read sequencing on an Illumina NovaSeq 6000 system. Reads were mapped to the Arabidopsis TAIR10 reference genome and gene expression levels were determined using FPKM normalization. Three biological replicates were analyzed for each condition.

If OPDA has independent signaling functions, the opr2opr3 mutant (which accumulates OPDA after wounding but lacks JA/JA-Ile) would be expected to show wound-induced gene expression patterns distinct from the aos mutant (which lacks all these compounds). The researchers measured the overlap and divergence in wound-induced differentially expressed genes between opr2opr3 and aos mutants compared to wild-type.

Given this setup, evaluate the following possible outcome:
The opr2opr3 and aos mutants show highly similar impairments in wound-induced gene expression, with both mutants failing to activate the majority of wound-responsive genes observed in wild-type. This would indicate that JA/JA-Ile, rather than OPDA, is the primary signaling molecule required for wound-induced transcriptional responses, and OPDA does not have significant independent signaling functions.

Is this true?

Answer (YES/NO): NO